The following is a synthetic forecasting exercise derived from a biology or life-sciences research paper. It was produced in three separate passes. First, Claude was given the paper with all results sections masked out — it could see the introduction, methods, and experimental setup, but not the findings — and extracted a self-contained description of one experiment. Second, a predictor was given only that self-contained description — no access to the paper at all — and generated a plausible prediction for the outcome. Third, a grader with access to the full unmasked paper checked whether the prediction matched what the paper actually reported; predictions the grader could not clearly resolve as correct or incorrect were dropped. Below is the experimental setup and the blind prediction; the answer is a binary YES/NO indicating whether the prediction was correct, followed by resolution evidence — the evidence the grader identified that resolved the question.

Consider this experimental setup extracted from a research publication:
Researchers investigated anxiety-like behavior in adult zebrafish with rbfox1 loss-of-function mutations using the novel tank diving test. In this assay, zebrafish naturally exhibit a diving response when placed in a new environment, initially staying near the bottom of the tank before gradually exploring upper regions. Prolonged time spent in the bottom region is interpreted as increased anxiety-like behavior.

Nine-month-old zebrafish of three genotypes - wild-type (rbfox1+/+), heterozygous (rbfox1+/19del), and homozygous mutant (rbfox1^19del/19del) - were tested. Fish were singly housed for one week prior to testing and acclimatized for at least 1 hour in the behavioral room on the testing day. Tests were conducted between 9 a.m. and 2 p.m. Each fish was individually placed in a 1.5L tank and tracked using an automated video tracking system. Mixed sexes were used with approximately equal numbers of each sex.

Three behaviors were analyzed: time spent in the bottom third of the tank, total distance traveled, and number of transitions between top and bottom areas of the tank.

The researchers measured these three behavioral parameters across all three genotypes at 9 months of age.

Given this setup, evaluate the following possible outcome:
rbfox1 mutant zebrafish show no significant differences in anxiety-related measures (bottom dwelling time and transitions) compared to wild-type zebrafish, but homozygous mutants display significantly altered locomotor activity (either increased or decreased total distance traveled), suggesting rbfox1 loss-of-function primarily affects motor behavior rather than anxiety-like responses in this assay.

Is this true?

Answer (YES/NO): NO